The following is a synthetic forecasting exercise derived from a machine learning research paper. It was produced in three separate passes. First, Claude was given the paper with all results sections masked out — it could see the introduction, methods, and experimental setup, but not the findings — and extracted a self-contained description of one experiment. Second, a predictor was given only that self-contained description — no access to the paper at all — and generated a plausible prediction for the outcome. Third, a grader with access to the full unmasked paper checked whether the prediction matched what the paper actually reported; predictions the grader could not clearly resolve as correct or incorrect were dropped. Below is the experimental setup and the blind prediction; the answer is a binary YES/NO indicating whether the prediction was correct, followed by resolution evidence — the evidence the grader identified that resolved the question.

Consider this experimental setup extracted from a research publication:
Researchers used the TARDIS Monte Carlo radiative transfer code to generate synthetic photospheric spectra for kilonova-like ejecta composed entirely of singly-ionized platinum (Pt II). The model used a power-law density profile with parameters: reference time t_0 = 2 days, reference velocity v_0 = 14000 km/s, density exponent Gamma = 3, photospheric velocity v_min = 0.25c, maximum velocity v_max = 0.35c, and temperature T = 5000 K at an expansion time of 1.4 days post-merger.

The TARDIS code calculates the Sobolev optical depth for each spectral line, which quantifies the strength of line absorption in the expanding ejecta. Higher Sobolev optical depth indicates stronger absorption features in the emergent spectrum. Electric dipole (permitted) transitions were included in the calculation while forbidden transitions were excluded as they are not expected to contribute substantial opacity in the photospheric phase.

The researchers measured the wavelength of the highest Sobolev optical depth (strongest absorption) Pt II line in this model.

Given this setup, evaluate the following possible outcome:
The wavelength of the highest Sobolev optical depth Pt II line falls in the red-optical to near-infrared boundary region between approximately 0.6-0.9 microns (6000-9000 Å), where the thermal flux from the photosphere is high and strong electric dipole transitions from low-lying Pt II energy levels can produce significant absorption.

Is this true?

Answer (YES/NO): NO